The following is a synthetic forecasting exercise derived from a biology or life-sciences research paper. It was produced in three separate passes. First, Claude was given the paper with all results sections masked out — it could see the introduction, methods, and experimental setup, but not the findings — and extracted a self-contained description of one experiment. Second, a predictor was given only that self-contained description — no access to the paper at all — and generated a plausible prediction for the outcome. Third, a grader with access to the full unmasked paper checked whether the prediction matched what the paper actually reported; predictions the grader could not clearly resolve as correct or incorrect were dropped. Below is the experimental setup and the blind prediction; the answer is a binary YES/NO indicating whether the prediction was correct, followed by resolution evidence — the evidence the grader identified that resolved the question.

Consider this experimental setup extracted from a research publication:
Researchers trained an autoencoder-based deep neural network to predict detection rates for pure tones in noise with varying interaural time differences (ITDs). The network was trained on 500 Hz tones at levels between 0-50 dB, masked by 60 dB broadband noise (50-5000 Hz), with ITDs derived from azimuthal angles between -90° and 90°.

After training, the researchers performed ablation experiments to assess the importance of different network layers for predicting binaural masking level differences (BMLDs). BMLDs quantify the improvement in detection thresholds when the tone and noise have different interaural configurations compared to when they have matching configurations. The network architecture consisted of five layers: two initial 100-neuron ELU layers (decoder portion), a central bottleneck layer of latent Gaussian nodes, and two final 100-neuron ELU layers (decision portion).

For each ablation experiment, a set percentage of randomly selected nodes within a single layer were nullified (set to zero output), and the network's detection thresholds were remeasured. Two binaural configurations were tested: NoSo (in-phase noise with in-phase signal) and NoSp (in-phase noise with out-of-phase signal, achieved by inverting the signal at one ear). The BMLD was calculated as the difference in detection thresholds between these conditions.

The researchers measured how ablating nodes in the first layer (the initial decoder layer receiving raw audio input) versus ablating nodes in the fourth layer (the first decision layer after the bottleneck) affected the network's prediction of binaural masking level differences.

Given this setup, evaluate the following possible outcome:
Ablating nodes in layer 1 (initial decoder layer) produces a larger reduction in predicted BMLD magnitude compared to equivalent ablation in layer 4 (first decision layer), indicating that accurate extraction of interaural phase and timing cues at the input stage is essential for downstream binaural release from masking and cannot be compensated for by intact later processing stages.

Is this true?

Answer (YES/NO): YES